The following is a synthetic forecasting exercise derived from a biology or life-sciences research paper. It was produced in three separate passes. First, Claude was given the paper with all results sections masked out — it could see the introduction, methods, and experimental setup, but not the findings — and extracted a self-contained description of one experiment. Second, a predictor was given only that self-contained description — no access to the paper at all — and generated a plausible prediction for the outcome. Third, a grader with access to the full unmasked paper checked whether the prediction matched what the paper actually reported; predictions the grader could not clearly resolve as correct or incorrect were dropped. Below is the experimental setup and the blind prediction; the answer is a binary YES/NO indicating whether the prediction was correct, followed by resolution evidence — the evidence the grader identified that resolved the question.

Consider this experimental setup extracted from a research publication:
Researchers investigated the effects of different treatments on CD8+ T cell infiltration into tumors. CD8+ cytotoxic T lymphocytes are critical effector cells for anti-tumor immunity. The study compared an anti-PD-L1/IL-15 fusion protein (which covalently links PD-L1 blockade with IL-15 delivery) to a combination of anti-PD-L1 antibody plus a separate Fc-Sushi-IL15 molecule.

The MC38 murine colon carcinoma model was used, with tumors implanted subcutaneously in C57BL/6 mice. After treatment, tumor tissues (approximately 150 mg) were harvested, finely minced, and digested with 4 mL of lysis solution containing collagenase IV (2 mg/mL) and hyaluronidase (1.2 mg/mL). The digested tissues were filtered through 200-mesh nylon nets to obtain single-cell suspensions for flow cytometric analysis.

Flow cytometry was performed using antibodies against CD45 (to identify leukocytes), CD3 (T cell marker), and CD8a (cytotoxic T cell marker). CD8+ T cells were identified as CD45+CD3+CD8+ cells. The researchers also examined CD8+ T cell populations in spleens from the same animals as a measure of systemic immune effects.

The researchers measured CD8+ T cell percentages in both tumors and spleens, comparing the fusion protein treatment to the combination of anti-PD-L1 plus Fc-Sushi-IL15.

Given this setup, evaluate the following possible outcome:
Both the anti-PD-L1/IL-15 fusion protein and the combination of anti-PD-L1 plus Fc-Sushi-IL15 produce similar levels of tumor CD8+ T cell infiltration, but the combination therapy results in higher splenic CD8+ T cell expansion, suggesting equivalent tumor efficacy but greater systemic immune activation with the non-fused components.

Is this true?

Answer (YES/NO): NO